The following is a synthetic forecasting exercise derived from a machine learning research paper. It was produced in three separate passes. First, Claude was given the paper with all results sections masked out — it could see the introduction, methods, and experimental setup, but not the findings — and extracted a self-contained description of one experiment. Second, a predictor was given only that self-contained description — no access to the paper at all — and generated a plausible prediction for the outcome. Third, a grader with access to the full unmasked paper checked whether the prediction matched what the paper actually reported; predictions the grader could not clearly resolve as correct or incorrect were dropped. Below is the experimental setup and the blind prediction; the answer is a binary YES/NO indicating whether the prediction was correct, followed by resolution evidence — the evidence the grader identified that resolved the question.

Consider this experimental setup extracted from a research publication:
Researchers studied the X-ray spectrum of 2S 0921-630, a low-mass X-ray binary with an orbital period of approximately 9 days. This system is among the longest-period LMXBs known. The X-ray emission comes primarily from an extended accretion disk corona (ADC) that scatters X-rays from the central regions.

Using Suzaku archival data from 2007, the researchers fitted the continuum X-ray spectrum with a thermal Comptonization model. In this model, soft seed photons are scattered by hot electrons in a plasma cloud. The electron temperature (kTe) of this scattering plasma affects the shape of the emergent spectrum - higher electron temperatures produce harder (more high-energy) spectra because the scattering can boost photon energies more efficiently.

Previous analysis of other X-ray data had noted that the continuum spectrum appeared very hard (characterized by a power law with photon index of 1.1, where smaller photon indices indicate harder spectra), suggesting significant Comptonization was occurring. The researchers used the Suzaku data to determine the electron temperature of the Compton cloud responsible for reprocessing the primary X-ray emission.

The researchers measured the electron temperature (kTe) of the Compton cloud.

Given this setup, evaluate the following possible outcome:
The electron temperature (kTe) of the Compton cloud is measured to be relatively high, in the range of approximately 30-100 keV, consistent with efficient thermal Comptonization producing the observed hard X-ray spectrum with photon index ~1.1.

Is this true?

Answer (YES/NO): NO